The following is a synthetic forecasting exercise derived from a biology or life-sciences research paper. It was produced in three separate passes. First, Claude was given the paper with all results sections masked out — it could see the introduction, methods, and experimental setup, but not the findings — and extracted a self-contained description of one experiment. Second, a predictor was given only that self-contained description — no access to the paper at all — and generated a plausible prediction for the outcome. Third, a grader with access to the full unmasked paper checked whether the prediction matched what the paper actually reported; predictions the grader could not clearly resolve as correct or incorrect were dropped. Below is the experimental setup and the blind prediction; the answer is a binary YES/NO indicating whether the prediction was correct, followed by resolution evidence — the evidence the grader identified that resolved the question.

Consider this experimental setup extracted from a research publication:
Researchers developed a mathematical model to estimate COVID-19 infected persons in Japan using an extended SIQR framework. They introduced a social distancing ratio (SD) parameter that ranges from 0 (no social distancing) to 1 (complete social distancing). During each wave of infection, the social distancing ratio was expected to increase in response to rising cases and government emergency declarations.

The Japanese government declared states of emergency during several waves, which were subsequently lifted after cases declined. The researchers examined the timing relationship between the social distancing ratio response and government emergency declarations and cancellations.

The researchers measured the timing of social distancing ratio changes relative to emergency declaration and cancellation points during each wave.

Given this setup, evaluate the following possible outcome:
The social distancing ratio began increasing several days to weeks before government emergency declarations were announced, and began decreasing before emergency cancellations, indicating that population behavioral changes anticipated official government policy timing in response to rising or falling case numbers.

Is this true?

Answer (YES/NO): NO